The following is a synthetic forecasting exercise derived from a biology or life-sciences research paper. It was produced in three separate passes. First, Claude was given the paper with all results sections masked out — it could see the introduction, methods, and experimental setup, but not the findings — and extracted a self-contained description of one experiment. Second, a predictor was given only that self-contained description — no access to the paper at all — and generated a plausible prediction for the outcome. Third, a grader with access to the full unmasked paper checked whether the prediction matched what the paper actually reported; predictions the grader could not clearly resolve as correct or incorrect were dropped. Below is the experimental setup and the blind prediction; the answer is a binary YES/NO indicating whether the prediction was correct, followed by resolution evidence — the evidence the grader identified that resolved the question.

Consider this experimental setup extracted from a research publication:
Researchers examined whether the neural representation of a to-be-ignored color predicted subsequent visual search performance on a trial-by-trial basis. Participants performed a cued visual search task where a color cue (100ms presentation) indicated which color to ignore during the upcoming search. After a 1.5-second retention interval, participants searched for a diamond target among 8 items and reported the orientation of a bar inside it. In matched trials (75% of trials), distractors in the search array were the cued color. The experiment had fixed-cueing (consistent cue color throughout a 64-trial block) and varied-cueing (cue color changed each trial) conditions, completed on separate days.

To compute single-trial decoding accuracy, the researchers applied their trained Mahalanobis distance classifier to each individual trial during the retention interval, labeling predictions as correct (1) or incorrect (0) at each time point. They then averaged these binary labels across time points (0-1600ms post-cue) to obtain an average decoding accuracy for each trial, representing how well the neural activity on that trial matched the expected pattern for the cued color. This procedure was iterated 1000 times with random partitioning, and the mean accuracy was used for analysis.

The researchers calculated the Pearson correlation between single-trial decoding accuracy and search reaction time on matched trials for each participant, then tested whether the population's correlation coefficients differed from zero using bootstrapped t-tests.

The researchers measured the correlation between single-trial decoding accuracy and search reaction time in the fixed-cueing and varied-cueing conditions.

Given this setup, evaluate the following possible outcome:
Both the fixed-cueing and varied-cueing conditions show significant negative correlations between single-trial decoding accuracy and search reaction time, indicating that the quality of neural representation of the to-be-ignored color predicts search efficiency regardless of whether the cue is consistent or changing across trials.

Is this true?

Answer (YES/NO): NO